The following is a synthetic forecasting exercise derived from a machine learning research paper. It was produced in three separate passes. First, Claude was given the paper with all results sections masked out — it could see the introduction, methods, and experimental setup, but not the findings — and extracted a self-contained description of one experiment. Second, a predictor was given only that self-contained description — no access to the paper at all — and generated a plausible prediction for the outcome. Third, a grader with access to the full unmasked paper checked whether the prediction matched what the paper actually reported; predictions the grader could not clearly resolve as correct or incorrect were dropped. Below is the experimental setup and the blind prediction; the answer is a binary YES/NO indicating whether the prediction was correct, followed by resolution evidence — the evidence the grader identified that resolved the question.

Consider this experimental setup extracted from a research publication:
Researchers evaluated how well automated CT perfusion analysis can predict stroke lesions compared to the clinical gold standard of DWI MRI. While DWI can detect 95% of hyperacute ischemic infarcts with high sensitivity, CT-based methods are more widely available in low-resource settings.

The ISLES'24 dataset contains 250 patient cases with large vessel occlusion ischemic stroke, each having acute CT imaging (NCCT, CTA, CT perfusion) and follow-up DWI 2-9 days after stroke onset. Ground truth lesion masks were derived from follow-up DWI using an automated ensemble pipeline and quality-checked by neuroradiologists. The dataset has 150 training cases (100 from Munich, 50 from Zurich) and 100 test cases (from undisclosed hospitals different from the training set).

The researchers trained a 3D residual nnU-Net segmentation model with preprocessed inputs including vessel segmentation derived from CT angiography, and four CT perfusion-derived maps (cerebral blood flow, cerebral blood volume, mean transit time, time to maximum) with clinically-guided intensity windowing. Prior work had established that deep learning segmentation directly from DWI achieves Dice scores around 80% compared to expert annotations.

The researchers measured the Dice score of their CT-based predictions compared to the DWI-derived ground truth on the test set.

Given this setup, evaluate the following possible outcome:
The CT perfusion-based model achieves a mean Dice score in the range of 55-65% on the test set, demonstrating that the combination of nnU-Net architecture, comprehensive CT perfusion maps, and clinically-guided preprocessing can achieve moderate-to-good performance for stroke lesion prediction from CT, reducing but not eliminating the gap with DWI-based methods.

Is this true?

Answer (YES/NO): NO